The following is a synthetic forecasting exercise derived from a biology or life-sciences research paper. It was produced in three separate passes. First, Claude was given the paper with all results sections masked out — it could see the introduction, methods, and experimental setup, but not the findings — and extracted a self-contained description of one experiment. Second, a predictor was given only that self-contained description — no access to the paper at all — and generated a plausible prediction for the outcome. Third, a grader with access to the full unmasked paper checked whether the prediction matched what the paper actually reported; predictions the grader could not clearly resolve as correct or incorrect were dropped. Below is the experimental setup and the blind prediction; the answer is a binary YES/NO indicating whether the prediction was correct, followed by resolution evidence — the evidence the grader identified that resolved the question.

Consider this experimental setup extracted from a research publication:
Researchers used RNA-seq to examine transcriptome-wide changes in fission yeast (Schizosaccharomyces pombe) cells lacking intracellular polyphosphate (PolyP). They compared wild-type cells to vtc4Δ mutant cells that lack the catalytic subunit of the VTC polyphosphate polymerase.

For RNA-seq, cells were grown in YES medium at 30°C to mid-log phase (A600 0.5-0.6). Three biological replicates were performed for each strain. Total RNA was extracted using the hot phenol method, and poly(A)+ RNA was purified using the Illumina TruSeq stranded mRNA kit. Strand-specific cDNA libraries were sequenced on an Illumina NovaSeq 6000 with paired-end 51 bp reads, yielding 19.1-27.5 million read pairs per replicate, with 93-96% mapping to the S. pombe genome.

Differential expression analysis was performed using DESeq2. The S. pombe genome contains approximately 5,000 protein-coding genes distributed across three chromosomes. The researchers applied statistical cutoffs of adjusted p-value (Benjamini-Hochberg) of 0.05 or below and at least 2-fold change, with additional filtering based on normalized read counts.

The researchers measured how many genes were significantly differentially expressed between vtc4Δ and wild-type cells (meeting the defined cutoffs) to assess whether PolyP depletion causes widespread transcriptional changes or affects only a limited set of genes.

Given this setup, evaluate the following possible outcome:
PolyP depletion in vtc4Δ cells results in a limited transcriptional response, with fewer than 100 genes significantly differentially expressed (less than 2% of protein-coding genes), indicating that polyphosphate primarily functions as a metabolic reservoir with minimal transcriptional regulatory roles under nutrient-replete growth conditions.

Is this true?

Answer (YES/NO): NO